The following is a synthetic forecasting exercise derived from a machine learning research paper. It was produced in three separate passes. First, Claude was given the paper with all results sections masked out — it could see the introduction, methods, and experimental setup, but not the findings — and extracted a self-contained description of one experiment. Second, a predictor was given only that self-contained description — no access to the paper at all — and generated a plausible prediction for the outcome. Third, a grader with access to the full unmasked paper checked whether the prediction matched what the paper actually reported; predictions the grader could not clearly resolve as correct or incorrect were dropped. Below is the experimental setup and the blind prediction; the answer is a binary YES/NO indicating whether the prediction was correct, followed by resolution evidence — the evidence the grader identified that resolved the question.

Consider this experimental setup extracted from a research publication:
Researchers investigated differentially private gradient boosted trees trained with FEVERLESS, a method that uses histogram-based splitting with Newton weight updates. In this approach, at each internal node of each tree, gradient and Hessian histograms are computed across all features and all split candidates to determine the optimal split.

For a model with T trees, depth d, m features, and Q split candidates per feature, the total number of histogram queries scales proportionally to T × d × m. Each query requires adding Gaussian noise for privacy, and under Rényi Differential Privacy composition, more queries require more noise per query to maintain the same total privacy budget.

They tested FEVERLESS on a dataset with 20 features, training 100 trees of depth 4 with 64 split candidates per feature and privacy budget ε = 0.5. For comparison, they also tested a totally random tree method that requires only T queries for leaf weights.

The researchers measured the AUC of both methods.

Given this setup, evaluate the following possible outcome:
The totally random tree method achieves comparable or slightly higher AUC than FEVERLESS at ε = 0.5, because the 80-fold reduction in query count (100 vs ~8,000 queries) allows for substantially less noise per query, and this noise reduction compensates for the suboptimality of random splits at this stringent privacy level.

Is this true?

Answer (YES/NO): NO